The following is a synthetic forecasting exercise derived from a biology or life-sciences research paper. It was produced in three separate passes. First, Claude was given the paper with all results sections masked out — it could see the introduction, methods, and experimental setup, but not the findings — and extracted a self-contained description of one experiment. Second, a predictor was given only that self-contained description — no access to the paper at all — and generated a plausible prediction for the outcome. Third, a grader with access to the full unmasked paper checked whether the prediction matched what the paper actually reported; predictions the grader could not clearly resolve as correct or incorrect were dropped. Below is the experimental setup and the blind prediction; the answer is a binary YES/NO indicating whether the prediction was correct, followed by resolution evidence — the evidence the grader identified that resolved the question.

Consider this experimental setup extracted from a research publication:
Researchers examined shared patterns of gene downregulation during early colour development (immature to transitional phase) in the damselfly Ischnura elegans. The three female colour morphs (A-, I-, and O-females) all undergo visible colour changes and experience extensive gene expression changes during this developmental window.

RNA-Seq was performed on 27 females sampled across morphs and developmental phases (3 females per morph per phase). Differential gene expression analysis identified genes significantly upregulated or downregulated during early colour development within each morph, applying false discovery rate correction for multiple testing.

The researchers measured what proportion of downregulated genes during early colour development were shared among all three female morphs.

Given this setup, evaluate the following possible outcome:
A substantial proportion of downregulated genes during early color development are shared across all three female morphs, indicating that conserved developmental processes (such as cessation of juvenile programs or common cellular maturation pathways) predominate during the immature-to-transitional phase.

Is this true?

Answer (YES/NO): YES